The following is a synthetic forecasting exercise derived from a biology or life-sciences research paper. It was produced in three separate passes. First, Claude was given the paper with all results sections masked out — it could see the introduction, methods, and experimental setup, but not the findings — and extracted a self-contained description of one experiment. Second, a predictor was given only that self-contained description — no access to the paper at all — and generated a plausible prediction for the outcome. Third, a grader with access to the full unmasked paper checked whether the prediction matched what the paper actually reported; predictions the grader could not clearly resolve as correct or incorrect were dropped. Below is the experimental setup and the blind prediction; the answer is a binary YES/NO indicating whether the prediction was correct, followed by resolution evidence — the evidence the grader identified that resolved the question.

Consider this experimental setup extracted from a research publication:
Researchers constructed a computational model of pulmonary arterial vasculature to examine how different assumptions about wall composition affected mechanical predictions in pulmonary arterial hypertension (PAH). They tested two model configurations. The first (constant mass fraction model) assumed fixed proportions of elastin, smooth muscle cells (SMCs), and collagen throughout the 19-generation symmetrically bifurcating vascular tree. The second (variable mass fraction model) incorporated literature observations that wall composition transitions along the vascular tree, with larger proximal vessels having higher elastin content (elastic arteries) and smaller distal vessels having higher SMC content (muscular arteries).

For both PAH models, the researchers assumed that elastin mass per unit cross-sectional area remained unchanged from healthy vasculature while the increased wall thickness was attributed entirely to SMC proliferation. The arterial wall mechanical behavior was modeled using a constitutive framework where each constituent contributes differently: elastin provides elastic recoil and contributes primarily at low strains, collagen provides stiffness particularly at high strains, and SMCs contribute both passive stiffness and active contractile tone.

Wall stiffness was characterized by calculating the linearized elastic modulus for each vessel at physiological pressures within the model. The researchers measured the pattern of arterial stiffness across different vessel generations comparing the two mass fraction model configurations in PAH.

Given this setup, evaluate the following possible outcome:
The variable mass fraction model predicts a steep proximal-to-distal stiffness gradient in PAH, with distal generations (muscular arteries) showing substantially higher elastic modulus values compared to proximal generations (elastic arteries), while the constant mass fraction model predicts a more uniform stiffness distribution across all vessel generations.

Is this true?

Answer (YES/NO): NO